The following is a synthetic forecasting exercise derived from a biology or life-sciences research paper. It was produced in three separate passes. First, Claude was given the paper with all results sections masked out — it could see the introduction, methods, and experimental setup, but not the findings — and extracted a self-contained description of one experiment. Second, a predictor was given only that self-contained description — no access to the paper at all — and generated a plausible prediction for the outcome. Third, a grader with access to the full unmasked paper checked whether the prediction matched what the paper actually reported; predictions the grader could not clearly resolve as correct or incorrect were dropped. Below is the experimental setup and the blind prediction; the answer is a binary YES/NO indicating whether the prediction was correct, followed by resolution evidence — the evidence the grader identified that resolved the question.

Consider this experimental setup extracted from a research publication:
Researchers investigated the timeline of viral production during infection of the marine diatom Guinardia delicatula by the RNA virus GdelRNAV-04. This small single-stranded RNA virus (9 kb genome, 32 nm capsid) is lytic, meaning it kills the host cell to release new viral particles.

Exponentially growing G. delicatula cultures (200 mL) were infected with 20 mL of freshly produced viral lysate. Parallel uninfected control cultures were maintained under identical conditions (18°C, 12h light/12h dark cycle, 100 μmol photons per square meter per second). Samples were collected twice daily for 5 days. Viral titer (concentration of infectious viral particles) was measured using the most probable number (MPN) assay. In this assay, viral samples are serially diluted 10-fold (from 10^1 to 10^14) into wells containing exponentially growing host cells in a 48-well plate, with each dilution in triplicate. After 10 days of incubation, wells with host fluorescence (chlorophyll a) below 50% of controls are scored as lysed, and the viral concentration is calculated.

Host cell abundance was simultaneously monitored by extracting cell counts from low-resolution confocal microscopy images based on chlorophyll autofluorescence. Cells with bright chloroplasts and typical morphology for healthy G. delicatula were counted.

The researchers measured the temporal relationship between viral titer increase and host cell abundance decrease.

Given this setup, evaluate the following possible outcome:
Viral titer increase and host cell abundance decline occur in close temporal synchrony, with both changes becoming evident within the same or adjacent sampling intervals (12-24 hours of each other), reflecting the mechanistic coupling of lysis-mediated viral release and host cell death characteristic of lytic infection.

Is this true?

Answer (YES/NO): NO